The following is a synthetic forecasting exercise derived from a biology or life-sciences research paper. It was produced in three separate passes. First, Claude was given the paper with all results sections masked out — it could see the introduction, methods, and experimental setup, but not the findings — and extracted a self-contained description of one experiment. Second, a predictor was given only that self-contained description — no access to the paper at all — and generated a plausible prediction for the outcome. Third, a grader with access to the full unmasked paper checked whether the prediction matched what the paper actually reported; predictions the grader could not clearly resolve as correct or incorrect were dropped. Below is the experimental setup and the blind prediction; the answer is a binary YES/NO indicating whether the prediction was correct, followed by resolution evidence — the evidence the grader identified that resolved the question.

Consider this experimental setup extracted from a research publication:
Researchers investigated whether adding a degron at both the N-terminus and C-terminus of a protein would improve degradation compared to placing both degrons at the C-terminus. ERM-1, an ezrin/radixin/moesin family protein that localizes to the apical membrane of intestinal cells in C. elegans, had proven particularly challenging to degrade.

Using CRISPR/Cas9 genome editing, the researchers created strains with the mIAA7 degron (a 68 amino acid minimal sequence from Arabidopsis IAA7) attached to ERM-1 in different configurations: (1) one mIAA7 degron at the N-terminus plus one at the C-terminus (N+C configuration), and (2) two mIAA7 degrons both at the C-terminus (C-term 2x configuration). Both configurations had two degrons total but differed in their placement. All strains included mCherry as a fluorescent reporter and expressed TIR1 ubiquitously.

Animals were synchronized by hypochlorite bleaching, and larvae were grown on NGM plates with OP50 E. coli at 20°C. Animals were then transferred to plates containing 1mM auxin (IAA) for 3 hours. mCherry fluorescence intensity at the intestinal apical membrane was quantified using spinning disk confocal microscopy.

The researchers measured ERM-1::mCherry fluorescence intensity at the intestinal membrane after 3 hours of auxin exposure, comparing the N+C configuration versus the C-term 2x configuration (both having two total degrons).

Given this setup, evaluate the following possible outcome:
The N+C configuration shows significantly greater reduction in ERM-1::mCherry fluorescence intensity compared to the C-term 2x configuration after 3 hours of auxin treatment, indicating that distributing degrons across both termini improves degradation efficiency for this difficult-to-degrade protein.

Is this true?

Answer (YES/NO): NO